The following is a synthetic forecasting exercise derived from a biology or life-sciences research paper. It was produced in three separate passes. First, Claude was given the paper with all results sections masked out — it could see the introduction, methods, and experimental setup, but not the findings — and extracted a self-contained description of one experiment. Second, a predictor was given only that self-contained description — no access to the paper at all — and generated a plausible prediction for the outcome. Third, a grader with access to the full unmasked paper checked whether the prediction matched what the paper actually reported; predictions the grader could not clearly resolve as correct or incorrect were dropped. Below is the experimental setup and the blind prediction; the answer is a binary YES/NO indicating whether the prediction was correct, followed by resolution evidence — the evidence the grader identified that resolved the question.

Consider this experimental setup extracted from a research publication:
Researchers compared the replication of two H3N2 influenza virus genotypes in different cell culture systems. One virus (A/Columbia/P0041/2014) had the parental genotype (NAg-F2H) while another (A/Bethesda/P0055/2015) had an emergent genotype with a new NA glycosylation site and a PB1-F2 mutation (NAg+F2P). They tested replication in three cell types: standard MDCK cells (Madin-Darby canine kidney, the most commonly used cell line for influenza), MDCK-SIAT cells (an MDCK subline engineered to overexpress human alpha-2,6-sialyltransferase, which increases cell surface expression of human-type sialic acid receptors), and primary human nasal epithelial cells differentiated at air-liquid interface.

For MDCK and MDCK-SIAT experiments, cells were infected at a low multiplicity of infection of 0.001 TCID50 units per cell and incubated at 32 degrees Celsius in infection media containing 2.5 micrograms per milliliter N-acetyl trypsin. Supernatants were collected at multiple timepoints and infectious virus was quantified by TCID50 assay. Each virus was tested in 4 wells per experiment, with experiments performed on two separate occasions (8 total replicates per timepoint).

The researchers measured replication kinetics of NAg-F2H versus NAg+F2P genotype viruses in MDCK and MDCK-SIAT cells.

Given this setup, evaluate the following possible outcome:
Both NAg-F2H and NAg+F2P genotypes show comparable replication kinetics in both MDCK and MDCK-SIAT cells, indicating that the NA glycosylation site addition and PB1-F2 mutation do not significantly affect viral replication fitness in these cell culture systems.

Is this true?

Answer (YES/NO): YES